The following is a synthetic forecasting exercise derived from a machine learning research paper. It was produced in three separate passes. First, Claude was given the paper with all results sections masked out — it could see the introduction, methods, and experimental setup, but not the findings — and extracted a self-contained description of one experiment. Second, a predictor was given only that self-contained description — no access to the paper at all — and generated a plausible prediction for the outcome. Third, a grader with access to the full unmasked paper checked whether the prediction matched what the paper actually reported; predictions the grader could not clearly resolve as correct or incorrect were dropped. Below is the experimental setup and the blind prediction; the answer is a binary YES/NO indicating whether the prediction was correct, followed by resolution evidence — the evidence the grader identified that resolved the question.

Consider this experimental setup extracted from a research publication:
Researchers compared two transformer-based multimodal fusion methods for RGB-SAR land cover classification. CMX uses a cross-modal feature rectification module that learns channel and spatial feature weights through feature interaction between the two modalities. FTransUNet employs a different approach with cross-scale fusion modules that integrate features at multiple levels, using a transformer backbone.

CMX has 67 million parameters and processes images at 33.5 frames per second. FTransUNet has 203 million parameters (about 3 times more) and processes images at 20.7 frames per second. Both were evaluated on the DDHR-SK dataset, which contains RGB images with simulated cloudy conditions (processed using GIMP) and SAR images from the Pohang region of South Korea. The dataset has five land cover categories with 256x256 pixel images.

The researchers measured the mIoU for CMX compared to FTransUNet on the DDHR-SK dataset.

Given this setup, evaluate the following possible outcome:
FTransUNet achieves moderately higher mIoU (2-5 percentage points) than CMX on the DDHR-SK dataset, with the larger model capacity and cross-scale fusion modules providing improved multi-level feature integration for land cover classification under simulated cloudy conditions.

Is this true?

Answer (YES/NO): NO